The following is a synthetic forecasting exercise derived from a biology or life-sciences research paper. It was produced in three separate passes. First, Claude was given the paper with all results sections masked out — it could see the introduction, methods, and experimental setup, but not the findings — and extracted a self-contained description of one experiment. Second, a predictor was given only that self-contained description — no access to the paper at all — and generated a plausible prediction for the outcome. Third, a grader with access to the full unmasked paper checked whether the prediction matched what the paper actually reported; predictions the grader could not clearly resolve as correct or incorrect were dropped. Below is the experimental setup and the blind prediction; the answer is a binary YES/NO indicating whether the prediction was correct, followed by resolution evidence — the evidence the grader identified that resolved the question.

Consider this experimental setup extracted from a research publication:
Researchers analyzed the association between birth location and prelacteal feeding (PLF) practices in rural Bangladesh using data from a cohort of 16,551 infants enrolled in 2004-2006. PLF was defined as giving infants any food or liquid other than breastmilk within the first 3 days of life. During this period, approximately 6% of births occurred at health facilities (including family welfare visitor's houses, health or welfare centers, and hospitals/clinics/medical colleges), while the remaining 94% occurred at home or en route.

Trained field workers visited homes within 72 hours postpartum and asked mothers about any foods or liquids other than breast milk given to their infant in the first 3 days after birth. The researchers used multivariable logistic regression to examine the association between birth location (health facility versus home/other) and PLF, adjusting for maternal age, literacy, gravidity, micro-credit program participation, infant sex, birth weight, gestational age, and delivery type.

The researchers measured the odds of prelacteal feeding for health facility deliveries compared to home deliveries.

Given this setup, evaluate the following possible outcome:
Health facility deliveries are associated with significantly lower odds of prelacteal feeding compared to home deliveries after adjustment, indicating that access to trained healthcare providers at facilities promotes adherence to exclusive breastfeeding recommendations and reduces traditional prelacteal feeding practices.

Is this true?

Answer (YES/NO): YES